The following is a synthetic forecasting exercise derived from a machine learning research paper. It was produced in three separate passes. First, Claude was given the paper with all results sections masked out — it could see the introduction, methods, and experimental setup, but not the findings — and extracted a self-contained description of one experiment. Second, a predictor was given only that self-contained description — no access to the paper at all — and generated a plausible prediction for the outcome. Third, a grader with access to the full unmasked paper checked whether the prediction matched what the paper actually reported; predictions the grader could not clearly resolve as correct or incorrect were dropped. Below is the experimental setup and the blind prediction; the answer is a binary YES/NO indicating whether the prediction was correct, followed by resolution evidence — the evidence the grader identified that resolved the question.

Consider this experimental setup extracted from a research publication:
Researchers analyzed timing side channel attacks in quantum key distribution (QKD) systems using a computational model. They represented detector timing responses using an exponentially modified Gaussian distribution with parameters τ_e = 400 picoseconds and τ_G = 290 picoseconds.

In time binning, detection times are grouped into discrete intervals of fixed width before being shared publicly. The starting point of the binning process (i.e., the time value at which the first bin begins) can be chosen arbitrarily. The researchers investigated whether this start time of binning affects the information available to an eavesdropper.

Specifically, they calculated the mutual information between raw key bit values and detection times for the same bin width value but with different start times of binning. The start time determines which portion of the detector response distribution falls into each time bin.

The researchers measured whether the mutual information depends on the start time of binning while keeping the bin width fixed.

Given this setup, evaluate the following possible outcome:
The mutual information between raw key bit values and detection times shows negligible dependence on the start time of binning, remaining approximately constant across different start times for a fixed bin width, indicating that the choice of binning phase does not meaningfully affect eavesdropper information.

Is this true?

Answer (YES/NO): NO